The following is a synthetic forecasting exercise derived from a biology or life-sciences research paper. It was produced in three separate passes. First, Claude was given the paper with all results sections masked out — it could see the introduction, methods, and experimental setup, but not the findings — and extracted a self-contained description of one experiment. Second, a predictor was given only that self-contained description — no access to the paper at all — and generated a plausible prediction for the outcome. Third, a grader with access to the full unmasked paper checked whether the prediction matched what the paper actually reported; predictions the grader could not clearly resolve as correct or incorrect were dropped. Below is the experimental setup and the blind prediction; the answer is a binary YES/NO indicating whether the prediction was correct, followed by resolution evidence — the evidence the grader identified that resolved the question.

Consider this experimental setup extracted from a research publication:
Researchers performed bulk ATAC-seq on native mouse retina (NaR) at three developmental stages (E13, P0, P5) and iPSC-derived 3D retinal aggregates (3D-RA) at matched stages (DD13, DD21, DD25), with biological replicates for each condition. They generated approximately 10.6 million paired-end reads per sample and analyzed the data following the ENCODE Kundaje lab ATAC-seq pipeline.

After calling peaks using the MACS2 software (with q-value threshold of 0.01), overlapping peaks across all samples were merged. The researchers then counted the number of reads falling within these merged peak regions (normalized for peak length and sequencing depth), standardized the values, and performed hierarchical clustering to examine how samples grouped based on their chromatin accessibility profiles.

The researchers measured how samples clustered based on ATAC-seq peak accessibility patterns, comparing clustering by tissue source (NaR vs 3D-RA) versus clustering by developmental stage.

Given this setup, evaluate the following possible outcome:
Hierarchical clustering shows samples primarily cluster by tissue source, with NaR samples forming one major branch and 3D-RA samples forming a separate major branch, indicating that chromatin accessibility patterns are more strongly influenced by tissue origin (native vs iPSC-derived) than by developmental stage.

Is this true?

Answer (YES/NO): NO